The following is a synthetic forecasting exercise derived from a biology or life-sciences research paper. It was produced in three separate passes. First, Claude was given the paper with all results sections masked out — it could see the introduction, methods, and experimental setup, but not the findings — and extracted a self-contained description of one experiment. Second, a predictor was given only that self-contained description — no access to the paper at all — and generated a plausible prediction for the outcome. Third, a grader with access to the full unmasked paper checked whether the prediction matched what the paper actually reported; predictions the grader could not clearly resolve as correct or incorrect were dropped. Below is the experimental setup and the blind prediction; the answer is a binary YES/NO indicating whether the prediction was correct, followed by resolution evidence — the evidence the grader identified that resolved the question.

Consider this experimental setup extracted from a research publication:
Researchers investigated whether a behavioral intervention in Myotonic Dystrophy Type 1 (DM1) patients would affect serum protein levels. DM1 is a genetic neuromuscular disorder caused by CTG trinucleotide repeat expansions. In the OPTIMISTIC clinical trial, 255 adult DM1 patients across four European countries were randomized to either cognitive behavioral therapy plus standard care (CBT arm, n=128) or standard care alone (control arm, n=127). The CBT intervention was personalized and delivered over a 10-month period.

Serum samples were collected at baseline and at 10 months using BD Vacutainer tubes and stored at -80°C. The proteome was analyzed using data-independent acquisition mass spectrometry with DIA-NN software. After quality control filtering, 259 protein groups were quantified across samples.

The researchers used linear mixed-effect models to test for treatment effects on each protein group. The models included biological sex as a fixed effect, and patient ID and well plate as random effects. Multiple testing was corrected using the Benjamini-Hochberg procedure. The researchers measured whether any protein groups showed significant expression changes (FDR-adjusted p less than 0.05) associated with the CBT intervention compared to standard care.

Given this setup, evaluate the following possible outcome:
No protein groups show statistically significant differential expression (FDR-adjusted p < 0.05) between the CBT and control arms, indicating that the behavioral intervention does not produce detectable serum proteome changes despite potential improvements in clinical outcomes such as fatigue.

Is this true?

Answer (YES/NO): NO